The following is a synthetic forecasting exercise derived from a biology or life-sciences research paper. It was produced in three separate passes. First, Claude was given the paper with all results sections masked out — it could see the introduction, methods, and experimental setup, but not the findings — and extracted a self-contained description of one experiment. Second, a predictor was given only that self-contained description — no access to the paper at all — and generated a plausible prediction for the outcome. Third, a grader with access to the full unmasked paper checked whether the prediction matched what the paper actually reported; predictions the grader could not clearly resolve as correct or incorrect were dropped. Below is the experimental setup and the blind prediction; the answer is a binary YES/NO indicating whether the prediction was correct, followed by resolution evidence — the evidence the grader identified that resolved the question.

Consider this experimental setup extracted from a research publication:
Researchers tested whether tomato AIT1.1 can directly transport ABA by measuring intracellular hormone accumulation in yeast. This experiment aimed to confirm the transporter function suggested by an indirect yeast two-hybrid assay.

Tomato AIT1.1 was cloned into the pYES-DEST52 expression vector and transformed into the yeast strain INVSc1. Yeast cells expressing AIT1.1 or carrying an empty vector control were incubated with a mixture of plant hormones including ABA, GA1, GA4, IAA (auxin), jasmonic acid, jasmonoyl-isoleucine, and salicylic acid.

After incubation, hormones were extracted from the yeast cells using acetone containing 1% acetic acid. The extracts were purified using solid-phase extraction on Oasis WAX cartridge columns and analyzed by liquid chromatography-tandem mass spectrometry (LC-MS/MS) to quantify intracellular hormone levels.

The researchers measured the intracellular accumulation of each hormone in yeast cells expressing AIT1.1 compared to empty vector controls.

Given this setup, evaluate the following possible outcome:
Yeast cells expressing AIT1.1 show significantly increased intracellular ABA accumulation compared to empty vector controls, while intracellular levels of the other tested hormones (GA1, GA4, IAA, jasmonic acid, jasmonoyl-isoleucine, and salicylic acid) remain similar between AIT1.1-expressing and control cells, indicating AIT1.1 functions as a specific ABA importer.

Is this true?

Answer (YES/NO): NO